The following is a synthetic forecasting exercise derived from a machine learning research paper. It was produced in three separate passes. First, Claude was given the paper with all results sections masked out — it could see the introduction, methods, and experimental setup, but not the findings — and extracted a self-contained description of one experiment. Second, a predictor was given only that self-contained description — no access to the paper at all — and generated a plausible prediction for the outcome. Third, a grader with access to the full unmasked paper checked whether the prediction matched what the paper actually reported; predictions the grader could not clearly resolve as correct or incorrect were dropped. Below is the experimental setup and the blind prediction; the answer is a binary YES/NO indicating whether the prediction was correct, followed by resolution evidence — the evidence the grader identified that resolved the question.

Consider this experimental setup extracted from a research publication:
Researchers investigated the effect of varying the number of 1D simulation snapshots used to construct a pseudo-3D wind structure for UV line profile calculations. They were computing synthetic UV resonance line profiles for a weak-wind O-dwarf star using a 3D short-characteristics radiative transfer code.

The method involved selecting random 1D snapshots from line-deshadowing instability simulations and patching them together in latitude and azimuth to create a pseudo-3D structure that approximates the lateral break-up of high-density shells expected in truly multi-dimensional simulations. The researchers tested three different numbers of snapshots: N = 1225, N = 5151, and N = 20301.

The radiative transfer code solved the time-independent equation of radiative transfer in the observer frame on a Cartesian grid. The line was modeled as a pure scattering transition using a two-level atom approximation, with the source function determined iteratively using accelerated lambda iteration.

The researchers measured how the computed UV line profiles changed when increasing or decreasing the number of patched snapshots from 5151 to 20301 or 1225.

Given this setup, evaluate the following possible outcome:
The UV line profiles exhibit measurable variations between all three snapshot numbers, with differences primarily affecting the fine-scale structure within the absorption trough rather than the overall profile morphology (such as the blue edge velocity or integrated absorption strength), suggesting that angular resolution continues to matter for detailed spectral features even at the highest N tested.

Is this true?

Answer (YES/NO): NO